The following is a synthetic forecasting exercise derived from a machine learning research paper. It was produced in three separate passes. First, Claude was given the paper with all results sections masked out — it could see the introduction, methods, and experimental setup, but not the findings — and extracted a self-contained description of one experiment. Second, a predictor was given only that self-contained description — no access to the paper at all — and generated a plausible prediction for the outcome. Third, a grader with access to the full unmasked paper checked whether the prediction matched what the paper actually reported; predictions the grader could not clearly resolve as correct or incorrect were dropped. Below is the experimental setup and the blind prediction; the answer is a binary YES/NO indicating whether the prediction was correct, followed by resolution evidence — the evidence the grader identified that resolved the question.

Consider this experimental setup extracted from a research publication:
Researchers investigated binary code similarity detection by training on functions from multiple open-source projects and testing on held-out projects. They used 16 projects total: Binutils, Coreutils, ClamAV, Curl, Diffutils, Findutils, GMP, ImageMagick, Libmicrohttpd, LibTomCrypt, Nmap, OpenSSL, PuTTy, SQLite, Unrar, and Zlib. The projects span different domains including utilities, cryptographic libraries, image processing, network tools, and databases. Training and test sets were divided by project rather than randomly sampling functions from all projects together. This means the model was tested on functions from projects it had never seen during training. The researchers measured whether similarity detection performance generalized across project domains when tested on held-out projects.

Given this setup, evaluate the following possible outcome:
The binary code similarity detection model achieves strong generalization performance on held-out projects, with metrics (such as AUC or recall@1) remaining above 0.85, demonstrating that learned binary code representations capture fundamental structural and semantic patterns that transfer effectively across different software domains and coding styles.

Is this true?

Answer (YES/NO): NO